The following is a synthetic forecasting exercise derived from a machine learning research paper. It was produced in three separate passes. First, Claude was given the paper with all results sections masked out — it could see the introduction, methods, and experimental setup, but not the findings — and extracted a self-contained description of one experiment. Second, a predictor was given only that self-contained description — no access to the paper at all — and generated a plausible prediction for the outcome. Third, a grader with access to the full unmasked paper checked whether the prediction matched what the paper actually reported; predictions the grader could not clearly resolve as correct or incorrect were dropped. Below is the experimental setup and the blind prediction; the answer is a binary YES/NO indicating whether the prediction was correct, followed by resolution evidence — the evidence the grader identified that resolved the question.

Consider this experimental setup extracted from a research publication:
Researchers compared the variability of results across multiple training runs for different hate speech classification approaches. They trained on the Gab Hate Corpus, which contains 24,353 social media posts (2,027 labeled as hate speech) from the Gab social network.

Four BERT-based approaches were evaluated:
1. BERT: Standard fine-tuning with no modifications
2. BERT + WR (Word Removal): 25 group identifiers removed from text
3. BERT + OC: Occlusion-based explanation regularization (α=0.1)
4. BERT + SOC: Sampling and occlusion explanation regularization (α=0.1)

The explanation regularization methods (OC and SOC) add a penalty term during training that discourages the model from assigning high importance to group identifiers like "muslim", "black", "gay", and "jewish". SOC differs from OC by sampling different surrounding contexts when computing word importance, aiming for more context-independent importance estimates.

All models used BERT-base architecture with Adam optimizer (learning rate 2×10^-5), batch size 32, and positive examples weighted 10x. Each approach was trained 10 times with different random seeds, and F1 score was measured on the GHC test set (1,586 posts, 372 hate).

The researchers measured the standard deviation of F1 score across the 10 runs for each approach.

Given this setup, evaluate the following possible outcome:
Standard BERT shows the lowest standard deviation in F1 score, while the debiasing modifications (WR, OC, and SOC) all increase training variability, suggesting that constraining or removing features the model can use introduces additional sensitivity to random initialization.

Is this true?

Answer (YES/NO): NO